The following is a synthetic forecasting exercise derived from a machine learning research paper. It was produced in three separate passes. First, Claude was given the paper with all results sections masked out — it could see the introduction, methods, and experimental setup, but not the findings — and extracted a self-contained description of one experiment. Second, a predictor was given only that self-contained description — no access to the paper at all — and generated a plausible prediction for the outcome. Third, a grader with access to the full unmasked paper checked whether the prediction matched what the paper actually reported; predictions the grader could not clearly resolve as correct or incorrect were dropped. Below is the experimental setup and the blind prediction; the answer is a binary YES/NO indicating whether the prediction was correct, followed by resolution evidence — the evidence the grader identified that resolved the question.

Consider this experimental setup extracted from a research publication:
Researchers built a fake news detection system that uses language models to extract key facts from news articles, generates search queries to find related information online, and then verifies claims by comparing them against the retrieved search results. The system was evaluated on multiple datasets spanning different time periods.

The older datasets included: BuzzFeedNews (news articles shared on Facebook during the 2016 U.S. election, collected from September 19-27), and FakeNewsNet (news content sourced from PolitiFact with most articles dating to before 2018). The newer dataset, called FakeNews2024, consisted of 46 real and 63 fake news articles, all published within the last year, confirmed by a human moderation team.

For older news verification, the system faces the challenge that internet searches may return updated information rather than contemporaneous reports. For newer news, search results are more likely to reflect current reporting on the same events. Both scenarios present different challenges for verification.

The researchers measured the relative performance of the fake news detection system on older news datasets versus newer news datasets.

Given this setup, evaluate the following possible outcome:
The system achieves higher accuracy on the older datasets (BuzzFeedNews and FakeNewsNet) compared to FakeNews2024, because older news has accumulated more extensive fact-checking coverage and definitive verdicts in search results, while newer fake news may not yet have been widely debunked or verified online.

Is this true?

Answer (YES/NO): NO